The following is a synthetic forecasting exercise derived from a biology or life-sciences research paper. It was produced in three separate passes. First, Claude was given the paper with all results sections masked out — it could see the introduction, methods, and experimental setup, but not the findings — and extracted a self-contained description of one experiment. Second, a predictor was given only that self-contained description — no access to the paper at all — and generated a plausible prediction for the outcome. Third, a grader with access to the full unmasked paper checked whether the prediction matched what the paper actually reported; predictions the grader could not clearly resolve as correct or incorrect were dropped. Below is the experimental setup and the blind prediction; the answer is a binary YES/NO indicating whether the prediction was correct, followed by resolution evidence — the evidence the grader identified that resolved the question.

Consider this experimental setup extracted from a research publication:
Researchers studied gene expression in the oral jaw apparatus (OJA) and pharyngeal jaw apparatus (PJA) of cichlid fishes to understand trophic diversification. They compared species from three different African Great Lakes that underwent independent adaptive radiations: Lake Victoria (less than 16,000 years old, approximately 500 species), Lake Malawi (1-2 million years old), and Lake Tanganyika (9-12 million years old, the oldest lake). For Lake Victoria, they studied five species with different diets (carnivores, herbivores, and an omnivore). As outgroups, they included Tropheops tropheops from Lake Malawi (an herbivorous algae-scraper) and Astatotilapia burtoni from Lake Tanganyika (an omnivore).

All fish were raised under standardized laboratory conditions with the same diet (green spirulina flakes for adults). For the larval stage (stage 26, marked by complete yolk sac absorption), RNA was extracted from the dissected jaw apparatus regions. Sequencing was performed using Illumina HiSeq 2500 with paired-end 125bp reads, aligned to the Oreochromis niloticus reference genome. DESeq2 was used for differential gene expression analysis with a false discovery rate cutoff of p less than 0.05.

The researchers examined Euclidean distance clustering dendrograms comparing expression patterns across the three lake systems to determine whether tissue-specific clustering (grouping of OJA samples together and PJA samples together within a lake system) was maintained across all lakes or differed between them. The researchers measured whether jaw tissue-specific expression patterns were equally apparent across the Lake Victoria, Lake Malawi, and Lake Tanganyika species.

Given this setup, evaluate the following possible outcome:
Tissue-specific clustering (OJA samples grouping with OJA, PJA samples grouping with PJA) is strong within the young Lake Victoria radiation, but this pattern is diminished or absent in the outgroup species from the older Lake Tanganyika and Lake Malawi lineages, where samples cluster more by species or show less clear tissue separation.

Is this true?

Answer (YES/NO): NO